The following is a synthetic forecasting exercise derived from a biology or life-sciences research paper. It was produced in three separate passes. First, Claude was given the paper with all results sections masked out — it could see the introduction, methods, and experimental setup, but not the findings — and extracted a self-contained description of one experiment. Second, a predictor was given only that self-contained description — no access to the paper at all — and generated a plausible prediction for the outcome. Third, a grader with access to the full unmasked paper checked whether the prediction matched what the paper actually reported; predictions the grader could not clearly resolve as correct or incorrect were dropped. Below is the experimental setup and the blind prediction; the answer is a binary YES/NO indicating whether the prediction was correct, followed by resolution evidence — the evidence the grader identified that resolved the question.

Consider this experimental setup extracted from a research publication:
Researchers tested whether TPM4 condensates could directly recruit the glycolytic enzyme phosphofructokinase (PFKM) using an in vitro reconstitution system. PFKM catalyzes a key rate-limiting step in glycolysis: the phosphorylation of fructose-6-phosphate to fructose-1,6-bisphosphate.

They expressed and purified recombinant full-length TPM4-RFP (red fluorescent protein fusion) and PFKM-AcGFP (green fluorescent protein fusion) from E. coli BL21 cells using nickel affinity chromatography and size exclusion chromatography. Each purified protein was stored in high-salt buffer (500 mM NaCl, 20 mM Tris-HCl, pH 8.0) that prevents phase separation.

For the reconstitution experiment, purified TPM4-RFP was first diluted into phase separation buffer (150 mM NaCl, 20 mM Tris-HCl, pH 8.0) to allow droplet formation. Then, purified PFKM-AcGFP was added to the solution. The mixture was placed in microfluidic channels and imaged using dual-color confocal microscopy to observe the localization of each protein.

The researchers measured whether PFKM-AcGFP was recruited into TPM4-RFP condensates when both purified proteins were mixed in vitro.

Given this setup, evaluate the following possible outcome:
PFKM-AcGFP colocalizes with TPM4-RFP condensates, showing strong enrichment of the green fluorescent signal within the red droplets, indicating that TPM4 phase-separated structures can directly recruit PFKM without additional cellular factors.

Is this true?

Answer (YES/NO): YES